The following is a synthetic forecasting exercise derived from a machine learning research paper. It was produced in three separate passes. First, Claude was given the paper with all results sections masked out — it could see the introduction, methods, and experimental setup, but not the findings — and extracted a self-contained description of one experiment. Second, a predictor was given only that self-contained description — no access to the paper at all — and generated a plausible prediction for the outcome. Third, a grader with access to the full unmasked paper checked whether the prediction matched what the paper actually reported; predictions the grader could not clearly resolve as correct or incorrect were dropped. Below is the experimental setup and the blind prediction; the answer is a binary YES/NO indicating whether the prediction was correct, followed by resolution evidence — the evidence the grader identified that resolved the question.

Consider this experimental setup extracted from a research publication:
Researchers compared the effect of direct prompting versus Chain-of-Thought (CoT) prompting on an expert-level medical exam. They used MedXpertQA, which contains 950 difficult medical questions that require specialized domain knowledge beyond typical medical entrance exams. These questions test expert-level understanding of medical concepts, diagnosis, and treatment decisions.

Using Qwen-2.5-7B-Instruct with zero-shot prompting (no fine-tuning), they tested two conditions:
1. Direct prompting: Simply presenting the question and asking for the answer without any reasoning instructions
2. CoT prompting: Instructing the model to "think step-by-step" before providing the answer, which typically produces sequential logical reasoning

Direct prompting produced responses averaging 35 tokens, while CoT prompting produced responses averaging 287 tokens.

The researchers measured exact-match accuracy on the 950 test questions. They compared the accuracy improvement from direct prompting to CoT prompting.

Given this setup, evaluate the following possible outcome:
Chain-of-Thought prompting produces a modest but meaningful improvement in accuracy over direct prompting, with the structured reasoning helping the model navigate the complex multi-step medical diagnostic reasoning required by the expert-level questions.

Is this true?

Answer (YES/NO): NO